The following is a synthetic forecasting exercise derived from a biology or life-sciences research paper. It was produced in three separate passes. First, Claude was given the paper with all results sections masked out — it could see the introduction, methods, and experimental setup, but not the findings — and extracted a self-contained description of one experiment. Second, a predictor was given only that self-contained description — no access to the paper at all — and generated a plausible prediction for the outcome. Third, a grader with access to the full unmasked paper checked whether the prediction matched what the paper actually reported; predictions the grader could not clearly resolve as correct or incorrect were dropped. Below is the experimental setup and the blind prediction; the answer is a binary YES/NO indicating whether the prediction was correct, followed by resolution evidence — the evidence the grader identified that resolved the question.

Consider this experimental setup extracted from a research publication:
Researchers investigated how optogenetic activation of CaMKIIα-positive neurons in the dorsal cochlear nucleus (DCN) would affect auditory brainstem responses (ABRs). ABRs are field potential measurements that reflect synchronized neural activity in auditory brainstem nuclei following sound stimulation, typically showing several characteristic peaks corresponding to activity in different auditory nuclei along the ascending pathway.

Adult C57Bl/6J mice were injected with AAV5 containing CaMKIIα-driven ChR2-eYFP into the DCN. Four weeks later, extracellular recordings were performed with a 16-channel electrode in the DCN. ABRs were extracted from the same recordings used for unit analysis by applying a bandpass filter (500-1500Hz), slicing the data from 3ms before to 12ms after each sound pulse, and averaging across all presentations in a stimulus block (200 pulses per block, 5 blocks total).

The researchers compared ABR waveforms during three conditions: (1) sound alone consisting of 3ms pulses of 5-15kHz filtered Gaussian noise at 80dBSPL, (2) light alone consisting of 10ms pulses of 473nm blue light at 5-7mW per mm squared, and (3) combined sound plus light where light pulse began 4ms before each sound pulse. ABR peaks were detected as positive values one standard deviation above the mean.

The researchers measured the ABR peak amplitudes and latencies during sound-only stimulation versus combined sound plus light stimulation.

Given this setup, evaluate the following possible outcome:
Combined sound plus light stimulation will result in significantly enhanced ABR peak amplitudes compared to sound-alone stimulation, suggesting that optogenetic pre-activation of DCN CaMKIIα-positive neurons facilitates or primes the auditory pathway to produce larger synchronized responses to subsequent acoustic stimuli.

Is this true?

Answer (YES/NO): NO